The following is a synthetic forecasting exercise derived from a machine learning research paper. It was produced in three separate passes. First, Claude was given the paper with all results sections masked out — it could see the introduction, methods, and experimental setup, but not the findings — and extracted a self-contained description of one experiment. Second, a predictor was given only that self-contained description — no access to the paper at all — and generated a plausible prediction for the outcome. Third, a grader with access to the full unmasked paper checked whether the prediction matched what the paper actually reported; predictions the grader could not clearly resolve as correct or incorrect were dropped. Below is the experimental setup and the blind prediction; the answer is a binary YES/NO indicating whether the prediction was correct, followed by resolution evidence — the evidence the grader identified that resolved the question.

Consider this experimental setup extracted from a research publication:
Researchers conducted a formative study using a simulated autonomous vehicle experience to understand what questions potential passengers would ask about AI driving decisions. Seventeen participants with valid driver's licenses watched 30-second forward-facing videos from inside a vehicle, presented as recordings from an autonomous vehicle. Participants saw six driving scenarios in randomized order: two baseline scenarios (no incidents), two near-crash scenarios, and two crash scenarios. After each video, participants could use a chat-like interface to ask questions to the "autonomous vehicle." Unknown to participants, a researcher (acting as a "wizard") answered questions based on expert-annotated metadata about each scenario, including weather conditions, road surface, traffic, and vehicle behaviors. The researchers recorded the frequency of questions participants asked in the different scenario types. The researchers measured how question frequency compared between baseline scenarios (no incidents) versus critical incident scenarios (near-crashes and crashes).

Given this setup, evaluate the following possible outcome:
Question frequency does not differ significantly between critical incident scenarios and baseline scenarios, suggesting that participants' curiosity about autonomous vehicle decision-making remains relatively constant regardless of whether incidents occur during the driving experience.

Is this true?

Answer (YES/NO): NO